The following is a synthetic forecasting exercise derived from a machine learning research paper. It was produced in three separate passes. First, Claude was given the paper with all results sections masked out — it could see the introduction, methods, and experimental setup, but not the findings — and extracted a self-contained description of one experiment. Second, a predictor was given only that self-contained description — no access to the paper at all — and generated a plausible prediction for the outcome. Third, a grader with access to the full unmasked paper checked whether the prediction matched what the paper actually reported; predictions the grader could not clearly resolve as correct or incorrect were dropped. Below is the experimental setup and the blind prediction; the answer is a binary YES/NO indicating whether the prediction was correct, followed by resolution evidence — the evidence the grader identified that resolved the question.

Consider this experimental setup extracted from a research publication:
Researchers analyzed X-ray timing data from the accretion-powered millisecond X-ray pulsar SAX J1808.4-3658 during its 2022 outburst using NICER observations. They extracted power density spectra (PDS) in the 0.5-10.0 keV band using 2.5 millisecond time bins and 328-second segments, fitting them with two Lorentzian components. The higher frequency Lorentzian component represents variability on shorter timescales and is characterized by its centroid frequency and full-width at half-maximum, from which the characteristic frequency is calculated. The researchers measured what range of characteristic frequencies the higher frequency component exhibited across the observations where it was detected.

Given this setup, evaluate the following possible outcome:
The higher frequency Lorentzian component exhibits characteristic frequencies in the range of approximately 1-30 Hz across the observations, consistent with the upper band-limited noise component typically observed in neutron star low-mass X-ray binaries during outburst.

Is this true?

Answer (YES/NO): NO